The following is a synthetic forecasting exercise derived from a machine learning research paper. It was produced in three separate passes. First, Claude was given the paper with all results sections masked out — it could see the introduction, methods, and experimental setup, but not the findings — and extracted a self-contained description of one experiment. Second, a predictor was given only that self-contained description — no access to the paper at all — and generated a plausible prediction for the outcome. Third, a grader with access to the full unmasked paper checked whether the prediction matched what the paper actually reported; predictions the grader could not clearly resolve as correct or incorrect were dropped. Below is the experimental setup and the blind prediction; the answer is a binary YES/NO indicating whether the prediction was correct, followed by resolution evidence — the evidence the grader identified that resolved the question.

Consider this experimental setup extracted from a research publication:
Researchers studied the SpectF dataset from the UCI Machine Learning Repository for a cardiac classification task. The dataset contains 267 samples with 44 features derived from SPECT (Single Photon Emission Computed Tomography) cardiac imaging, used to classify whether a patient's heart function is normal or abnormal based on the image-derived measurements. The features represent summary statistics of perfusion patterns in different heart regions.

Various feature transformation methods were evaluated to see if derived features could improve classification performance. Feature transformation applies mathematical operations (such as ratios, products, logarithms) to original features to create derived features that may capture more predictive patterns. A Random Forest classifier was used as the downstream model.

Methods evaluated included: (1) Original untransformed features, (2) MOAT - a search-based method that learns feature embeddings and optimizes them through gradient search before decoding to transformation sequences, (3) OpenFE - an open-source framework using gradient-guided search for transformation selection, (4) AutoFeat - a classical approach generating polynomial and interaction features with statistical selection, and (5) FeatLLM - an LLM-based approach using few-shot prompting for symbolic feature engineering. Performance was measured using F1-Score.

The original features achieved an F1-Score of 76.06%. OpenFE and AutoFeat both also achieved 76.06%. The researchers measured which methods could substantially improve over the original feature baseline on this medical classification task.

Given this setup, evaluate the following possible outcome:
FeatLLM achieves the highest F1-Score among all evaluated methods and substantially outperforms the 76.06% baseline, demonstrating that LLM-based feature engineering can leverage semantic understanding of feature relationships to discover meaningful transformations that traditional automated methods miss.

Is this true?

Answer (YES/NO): NO